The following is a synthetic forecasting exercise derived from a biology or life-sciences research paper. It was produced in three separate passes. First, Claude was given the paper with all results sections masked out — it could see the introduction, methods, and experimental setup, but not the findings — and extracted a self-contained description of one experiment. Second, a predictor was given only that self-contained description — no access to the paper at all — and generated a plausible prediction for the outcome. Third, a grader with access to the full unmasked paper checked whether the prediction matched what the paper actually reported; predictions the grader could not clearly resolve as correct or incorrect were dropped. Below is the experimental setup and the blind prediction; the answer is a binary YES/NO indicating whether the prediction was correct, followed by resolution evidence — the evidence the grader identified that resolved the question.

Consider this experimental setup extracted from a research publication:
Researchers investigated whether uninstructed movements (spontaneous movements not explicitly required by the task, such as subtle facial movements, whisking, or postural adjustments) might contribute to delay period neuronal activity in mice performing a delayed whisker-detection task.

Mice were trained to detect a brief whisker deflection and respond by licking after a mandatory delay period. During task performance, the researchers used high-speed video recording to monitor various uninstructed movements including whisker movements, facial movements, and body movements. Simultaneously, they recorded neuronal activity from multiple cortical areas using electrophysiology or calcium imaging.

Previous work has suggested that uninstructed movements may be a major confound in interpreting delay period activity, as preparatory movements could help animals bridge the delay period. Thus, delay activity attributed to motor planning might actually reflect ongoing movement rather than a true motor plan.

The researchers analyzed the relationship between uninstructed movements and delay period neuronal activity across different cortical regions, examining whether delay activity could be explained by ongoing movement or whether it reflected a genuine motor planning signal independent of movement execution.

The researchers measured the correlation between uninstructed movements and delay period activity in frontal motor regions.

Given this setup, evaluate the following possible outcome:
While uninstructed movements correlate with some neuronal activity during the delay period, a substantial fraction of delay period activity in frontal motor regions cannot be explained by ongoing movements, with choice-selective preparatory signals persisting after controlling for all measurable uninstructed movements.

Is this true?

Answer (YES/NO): YES